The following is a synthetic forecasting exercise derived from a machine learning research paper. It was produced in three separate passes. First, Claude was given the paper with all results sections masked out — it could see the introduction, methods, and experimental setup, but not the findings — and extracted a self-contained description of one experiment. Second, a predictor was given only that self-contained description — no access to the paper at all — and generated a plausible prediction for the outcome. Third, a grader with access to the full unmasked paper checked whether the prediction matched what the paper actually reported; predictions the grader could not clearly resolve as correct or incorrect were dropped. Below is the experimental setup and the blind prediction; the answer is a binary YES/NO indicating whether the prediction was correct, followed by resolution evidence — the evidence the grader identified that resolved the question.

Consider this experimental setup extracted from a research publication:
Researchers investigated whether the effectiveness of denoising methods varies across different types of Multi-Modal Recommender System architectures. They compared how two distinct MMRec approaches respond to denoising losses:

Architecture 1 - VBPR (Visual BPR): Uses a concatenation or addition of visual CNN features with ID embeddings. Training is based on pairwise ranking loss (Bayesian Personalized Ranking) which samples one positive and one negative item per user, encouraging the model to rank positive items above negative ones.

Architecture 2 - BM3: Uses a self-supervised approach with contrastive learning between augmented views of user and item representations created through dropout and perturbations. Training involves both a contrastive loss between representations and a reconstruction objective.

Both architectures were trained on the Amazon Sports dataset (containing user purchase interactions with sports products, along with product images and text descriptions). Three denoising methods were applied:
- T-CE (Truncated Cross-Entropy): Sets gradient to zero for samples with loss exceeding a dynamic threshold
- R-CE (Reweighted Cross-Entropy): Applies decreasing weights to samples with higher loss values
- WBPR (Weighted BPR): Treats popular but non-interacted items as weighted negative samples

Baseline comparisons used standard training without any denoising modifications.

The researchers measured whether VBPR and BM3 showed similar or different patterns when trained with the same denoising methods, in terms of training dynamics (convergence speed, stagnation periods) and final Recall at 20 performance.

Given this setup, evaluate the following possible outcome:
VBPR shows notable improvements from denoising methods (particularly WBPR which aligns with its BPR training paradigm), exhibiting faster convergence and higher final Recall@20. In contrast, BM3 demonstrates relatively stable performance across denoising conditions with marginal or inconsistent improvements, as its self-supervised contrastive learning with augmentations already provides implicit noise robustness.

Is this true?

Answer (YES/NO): NO